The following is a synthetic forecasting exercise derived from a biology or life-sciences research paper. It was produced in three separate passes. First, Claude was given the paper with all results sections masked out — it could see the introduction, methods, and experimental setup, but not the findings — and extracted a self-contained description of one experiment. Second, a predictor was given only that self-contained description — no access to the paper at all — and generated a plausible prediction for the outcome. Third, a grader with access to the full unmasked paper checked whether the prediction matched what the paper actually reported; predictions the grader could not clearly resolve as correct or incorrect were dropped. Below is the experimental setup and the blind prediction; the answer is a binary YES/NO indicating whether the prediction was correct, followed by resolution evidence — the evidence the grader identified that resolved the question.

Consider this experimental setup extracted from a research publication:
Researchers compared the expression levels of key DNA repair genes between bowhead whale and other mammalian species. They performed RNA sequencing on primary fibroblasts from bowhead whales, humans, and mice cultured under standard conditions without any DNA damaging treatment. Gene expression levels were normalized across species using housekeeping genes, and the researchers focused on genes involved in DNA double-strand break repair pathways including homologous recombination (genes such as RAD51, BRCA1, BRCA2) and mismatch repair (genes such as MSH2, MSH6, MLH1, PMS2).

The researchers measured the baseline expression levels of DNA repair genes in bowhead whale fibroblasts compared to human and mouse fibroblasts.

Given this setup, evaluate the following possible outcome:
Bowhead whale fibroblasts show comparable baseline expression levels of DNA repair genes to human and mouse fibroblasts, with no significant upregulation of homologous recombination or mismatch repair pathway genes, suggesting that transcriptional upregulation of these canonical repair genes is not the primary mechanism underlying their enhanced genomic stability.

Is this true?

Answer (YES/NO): NO